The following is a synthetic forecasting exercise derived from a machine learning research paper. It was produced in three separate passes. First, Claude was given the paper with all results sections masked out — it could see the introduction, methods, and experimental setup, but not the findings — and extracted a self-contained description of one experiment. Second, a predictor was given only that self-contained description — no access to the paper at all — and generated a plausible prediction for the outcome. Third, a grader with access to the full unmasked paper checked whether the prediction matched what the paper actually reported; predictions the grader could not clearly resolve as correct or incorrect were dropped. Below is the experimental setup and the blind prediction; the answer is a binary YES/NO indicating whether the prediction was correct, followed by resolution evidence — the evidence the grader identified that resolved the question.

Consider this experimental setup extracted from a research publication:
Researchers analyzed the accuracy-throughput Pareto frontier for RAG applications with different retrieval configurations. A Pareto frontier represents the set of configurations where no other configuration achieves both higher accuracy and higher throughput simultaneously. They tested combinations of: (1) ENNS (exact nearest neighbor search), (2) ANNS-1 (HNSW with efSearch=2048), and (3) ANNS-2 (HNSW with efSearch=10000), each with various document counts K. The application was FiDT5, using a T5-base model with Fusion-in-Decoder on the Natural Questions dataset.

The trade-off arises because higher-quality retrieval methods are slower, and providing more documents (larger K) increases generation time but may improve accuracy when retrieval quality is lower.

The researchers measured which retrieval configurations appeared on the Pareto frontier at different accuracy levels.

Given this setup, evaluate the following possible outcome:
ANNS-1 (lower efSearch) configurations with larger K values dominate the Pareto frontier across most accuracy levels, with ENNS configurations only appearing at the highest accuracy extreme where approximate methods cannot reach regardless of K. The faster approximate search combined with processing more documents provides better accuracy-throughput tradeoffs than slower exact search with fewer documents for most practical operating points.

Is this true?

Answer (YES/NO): NO